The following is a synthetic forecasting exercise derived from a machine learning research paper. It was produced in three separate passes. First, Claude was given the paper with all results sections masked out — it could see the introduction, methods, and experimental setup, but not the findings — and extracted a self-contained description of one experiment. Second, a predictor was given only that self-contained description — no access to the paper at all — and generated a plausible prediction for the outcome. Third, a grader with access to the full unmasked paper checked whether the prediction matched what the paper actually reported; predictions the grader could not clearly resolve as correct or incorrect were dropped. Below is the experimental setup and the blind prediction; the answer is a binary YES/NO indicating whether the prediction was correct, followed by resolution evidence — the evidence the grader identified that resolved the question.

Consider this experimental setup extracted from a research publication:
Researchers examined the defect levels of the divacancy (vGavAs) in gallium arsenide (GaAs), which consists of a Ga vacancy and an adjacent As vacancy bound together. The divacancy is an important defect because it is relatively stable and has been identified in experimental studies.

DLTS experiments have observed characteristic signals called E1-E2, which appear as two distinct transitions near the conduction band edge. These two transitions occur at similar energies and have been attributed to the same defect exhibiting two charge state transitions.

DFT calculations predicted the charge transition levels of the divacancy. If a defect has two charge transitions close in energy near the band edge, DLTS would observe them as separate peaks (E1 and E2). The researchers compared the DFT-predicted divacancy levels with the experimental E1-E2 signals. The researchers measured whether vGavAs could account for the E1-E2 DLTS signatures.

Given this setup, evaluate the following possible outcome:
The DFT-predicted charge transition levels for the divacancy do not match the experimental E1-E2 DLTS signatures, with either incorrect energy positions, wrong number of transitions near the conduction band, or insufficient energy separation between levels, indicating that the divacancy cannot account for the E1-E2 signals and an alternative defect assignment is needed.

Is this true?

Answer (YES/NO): NO